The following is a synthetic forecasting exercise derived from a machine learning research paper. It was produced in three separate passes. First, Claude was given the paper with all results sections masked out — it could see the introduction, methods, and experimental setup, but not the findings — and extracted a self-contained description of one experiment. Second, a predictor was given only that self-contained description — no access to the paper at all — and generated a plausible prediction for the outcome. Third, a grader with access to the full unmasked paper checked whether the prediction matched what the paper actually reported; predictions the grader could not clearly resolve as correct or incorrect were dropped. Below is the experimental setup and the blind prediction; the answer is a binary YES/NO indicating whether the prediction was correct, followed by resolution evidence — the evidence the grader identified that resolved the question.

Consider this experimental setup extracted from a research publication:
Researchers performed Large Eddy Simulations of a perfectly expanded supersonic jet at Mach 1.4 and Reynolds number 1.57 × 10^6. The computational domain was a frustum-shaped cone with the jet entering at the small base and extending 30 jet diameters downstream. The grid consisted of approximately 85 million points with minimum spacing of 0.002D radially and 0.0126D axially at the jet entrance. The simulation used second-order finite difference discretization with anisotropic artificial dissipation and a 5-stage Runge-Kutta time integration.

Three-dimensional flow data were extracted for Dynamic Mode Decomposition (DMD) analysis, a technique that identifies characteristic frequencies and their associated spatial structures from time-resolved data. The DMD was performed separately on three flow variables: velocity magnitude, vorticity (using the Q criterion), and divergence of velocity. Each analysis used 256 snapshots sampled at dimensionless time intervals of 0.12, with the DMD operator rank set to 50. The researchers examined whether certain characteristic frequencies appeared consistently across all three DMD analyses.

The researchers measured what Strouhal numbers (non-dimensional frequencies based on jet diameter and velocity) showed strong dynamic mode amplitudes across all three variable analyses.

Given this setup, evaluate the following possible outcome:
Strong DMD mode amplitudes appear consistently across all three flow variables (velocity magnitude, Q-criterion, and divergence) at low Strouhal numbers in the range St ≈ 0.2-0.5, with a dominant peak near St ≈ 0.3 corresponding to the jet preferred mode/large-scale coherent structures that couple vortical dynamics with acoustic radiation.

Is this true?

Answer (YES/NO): NO